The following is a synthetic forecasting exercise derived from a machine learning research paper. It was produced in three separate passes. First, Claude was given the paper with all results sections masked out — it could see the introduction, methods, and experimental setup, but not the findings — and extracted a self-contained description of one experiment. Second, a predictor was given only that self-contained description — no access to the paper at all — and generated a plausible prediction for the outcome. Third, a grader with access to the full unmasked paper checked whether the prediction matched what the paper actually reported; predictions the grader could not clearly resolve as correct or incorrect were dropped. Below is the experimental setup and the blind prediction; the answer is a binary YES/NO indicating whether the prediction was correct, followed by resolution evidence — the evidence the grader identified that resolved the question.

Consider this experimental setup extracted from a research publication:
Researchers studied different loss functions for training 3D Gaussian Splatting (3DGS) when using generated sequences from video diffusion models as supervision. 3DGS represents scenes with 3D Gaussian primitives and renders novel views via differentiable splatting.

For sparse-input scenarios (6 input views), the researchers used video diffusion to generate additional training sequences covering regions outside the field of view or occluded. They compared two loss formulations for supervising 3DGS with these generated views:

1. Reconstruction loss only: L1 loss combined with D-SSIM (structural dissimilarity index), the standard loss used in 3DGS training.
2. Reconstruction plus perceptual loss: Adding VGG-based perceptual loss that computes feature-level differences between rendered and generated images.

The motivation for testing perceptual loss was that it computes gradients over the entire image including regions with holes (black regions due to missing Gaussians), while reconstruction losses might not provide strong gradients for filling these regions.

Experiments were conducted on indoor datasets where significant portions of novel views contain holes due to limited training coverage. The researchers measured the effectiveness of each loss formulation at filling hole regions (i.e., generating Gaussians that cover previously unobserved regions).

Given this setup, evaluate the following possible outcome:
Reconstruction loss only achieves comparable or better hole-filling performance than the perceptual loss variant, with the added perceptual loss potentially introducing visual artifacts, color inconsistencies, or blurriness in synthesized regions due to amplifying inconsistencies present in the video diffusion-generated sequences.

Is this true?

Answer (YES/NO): NO